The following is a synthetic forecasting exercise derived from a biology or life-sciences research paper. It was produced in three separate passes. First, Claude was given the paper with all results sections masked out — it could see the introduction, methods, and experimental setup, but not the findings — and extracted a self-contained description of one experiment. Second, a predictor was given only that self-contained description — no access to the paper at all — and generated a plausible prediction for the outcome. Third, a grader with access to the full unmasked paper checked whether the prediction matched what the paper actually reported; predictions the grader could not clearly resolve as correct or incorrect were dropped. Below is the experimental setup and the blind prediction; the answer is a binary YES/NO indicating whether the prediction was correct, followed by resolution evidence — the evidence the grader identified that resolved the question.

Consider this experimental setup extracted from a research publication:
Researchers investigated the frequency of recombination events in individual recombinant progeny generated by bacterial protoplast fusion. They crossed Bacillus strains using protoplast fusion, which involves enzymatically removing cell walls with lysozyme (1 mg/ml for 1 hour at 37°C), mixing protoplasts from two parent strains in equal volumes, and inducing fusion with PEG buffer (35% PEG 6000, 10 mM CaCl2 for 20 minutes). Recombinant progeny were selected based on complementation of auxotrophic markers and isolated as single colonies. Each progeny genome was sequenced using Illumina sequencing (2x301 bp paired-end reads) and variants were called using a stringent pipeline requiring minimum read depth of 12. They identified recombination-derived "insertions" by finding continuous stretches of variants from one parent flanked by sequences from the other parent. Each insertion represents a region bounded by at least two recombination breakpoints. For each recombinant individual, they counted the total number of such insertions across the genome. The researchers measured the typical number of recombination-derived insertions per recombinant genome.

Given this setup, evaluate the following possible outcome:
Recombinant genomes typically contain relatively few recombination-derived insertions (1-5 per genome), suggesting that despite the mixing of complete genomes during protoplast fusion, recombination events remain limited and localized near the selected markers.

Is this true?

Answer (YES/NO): NO